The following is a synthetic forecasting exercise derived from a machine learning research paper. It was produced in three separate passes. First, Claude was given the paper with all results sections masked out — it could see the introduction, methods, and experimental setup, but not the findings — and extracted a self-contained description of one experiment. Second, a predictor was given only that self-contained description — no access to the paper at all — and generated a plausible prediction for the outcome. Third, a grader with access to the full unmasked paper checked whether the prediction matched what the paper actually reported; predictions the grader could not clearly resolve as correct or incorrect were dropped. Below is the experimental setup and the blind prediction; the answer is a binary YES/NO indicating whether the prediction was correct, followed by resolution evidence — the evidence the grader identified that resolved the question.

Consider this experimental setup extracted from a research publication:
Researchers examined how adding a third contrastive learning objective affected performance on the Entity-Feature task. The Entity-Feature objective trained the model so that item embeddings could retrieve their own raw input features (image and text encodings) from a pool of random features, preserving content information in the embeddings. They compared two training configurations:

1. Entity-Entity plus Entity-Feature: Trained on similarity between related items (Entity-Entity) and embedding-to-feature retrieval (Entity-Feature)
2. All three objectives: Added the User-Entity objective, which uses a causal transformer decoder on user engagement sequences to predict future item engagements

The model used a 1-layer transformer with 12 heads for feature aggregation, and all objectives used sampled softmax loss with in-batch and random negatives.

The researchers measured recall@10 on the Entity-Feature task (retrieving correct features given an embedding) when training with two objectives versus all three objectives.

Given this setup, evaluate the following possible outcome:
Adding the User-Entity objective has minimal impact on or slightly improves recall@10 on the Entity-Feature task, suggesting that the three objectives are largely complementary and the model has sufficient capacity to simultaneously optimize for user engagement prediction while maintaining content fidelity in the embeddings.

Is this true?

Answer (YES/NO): NO